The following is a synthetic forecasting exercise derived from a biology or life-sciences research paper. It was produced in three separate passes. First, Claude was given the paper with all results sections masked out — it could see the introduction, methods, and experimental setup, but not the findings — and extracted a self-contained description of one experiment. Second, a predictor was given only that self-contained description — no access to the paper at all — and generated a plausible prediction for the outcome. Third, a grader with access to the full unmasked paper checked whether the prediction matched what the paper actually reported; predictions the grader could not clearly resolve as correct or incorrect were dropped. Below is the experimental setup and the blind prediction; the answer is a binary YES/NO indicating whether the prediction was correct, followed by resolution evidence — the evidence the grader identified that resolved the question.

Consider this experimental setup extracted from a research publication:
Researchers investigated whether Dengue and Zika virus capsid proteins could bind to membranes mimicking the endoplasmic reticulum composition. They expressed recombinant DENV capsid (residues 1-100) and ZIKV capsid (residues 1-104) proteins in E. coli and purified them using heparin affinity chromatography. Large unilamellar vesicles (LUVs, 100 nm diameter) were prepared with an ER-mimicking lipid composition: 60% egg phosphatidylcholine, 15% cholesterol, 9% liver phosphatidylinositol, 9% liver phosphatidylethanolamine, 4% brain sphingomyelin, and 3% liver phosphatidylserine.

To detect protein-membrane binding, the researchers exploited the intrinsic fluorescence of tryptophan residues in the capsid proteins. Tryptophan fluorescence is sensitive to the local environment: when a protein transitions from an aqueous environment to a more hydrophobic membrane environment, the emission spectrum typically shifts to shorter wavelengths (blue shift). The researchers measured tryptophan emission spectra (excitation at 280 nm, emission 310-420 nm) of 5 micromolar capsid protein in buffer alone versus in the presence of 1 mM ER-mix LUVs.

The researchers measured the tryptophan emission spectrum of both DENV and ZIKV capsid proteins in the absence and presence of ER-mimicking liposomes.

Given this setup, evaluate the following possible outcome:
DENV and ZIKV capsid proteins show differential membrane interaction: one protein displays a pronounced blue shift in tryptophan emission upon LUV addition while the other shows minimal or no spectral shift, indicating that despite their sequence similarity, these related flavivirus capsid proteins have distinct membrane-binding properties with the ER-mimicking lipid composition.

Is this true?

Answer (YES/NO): NO